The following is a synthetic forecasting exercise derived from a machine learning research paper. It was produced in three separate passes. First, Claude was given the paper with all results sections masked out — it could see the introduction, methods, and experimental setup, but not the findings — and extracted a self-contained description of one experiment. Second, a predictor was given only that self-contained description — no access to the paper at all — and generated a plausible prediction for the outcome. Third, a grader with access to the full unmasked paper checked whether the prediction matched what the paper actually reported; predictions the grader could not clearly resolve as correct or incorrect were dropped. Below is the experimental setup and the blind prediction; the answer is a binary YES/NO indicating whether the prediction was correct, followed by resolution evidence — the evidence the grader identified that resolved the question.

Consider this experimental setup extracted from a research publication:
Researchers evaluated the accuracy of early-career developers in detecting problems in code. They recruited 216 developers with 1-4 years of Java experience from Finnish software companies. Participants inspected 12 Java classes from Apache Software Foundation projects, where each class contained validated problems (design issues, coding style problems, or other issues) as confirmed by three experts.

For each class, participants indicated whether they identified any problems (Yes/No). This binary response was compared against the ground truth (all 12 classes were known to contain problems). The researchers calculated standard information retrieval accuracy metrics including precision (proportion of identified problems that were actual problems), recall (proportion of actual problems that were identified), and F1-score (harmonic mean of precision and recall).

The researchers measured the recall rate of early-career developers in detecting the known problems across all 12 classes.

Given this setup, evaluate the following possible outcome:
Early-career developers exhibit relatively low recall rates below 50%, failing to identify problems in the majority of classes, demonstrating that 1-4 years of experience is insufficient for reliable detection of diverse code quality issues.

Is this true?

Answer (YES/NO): NO